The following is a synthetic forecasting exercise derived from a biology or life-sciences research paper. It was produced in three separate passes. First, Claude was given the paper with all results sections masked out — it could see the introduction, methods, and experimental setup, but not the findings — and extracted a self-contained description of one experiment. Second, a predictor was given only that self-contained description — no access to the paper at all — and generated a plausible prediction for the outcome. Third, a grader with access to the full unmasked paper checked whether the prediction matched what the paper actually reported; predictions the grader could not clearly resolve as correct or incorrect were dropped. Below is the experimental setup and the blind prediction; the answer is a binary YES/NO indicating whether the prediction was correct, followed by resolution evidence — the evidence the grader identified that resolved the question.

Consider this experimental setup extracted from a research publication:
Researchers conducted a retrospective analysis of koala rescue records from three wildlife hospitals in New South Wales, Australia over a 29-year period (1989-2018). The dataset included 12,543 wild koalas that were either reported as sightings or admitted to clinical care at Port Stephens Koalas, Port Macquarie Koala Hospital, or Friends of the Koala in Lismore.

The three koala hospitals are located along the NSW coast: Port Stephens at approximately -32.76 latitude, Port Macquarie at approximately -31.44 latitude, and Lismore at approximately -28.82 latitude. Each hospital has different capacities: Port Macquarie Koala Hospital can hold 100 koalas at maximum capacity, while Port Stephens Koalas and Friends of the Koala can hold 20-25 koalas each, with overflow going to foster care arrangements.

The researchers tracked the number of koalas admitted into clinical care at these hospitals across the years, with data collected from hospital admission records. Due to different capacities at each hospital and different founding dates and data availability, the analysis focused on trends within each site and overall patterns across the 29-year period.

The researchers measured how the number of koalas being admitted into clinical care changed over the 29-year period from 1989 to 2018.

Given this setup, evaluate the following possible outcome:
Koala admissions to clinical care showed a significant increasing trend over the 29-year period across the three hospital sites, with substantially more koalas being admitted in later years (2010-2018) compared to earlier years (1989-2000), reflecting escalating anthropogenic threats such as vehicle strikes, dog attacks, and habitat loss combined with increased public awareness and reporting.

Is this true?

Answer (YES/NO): YES